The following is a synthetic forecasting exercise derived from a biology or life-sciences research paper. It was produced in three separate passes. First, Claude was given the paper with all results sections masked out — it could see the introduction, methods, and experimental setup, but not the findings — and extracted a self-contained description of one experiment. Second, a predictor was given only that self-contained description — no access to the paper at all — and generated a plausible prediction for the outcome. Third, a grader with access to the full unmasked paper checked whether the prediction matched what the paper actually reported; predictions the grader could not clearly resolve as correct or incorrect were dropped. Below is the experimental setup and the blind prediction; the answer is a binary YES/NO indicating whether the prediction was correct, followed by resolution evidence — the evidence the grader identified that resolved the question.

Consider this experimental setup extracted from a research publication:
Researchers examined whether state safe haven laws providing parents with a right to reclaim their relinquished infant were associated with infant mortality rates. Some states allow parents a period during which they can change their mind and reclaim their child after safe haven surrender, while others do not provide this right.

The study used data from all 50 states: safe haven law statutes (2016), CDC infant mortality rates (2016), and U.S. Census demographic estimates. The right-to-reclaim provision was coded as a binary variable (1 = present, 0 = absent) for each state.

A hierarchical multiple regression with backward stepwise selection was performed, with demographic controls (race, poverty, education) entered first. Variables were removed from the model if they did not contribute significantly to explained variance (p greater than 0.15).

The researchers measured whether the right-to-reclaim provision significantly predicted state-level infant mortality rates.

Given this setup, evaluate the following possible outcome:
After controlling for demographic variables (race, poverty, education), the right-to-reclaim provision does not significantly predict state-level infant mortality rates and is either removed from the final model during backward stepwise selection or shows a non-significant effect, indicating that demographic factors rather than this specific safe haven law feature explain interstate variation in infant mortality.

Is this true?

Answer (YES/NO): YES